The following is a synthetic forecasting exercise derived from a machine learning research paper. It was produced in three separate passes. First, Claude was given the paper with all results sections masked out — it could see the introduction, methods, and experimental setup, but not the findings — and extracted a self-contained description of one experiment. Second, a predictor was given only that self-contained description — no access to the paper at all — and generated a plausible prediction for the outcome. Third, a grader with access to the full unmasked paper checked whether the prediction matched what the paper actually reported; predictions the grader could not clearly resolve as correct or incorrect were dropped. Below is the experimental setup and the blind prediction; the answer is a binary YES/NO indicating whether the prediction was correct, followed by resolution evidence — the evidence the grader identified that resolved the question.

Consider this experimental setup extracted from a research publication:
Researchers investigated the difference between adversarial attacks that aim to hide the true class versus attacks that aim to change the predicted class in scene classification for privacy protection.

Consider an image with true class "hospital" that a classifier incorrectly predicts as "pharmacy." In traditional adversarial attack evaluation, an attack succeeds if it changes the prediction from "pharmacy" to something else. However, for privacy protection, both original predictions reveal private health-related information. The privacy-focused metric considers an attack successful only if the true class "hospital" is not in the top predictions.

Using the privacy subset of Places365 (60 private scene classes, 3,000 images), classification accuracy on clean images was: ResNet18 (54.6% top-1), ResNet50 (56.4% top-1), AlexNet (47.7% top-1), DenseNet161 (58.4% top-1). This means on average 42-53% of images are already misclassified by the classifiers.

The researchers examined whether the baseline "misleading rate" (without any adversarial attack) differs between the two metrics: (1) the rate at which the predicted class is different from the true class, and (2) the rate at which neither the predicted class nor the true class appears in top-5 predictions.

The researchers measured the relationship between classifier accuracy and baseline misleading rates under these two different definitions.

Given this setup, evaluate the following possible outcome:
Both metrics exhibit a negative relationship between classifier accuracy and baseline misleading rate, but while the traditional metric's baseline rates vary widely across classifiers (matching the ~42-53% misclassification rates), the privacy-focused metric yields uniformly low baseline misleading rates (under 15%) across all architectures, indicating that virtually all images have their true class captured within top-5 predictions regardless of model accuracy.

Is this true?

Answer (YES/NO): NO